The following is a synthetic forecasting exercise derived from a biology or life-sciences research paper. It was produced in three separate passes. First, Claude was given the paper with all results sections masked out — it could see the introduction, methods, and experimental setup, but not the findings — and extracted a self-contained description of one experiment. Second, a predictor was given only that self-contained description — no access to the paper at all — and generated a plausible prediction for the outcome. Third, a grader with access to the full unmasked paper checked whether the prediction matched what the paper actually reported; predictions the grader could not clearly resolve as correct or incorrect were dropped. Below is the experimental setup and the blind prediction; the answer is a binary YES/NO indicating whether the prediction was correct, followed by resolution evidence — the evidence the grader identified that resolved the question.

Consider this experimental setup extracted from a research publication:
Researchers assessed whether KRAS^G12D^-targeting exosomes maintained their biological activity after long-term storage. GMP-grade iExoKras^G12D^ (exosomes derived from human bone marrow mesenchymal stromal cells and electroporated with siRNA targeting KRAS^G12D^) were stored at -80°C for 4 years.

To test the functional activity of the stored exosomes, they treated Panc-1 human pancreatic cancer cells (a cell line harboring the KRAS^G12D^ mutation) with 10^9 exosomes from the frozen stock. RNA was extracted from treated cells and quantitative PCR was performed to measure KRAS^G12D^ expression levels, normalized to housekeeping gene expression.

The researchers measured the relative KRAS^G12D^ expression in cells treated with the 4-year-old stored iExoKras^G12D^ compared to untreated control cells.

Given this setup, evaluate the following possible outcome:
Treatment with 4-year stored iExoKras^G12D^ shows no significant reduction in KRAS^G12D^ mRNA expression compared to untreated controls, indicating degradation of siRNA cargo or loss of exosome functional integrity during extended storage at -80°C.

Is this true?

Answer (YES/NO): NO